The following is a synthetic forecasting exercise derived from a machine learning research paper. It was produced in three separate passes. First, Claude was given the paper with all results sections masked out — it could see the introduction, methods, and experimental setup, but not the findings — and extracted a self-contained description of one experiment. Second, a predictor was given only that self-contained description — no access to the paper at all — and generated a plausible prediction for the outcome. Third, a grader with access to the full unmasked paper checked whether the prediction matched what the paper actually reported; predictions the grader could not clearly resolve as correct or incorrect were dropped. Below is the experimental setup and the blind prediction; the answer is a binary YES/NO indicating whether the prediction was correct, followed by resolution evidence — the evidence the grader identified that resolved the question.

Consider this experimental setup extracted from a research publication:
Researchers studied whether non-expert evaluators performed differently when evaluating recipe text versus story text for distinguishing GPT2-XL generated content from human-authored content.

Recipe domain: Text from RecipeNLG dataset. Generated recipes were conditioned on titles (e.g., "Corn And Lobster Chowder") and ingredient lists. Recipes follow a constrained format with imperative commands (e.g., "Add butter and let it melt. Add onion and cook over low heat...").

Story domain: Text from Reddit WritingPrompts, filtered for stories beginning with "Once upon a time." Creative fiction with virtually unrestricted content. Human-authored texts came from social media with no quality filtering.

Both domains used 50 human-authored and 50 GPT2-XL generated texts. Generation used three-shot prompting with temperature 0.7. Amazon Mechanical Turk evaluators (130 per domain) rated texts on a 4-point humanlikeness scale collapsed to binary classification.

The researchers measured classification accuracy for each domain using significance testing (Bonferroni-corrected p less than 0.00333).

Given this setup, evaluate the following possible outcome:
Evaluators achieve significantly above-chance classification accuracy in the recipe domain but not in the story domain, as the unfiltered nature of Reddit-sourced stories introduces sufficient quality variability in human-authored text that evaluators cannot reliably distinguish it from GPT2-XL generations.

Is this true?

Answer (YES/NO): NO